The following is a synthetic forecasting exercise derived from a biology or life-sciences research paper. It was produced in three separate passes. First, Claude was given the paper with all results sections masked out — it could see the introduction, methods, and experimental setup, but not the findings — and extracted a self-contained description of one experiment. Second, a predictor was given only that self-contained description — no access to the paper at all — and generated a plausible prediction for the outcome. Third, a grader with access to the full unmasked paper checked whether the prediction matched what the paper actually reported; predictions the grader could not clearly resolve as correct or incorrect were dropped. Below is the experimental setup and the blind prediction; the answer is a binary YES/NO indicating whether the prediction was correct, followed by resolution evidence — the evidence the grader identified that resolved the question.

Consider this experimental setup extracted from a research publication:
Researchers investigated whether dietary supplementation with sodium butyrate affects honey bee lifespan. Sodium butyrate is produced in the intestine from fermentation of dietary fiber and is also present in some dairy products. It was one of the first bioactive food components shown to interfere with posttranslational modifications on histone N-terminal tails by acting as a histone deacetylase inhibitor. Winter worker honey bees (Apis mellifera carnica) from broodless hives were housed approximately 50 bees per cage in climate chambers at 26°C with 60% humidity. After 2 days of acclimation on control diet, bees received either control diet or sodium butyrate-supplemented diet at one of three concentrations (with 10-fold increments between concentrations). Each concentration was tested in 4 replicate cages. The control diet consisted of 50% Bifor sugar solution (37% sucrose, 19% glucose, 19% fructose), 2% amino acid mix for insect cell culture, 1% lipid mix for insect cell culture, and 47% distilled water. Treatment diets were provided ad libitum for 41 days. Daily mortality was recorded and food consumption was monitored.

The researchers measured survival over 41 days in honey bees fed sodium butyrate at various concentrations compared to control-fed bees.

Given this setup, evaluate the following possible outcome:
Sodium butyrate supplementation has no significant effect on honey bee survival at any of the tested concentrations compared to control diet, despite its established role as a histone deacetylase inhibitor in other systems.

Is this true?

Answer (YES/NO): YES